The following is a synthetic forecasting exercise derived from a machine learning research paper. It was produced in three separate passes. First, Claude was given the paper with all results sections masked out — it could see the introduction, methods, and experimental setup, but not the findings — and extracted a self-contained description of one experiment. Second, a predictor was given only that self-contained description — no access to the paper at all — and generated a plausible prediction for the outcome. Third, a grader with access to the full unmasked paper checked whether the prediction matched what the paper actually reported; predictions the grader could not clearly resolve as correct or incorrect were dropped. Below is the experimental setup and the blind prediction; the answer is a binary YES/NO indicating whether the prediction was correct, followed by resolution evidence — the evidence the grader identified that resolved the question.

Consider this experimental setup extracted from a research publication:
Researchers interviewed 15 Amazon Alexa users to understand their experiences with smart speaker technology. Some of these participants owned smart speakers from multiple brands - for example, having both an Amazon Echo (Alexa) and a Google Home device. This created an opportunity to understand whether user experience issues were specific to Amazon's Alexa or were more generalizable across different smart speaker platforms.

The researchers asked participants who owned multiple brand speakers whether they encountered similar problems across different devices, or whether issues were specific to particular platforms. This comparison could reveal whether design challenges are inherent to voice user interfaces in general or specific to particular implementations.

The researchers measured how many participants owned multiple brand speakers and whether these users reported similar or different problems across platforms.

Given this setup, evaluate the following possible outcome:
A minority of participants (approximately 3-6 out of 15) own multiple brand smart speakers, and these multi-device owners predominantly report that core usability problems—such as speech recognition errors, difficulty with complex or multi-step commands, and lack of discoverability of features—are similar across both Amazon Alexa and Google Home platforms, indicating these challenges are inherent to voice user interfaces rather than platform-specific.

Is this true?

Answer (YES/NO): NO